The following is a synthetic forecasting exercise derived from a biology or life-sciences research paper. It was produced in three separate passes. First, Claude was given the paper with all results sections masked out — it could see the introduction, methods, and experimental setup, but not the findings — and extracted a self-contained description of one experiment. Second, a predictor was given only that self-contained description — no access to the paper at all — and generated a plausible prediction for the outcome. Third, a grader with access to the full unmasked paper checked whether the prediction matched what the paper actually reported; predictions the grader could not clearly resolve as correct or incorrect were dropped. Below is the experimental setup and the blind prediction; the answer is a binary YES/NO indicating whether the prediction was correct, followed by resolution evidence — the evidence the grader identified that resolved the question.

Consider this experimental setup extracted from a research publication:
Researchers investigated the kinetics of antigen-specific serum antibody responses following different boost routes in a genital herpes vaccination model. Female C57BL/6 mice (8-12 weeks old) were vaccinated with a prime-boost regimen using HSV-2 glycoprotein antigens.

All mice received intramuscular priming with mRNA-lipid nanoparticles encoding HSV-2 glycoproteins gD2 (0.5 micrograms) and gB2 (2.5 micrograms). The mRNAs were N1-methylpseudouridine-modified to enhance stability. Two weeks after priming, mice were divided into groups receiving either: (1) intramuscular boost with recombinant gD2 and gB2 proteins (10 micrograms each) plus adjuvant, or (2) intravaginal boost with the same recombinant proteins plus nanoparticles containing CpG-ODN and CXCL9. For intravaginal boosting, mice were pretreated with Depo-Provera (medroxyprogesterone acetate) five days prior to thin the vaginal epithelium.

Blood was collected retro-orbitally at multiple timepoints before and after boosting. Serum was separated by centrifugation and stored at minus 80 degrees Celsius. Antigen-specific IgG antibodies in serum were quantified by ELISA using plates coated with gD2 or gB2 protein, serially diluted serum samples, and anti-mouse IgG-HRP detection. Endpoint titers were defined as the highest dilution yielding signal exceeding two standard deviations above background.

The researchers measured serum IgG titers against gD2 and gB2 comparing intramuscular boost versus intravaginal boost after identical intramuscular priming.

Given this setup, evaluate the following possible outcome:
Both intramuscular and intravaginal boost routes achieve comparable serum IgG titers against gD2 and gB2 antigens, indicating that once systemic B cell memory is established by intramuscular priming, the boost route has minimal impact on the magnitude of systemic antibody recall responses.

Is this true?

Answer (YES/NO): NO